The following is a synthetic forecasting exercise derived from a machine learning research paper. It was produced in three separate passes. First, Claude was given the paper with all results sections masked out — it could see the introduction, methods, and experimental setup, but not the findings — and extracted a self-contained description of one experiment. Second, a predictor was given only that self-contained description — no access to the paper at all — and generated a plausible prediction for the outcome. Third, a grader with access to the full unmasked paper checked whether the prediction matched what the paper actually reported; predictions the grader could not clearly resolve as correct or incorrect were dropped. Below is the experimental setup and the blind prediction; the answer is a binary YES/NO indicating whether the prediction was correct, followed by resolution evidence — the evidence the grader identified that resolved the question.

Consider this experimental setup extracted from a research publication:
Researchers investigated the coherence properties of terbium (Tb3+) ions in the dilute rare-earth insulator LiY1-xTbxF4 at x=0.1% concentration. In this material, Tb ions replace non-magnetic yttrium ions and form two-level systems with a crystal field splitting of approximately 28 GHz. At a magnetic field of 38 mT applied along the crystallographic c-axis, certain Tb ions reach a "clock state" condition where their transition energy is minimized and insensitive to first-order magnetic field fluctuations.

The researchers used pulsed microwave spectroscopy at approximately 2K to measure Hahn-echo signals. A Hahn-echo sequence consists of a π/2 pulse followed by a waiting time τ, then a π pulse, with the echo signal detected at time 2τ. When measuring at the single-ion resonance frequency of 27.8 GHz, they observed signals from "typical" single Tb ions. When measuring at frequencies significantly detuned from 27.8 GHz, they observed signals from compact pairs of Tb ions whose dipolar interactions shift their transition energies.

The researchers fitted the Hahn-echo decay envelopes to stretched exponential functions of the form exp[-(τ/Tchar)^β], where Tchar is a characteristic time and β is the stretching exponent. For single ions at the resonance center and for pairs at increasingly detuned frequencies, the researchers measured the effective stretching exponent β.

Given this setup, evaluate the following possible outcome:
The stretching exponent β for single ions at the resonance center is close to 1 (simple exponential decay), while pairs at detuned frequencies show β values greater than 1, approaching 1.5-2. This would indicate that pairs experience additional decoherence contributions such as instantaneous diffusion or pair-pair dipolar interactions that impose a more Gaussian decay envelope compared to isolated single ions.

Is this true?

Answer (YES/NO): NO